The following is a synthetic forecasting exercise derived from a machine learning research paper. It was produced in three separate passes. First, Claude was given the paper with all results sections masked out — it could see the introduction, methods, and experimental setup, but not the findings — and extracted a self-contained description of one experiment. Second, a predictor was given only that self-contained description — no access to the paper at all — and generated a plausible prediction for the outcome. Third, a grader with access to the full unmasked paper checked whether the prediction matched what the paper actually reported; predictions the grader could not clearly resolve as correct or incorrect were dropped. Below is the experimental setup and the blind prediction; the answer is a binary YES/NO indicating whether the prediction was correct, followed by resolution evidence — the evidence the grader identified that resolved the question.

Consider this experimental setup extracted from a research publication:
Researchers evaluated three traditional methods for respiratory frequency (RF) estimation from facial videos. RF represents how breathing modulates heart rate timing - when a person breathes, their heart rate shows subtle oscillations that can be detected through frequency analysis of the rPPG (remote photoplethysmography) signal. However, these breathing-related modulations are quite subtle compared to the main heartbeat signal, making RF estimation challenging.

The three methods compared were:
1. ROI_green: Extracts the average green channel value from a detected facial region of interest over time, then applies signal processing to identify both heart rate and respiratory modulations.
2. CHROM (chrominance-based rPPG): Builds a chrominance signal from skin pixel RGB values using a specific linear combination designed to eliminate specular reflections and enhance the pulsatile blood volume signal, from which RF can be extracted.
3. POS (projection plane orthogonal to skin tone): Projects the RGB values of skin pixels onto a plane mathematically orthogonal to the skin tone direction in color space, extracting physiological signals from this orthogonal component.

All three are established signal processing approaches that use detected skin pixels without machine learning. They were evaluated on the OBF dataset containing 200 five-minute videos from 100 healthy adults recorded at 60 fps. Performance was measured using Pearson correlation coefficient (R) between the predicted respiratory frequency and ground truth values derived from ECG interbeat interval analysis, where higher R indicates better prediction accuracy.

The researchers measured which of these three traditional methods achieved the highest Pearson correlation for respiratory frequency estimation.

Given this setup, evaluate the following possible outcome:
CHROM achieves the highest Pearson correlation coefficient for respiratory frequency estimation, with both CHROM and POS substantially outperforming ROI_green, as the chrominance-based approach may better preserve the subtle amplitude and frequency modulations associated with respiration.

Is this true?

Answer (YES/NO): NO